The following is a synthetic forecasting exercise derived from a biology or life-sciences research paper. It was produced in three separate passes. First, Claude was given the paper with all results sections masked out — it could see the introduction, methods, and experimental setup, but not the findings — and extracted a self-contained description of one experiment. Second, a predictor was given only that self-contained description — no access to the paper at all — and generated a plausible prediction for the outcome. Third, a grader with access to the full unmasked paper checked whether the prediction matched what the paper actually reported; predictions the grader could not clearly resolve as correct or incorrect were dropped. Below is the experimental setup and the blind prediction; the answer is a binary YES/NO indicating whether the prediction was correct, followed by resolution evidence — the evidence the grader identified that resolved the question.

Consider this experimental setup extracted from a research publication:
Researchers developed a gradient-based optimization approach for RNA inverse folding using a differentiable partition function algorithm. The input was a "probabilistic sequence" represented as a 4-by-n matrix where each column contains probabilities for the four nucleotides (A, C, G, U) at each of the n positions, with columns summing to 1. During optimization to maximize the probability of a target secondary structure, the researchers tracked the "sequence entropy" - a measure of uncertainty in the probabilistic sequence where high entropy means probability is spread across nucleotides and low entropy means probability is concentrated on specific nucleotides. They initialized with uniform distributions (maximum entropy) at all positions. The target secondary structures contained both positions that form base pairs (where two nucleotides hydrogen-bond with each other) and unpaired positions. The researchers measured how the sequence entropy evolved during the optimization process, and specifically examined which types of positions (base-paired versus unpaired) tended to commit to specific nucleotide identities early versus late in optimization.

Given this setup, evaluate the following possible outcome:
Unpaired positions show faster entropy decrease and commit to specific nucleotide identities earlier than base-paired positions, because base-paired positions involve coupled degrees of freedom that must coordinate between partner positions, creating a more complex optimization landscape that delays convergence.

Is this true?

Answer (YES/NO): NO